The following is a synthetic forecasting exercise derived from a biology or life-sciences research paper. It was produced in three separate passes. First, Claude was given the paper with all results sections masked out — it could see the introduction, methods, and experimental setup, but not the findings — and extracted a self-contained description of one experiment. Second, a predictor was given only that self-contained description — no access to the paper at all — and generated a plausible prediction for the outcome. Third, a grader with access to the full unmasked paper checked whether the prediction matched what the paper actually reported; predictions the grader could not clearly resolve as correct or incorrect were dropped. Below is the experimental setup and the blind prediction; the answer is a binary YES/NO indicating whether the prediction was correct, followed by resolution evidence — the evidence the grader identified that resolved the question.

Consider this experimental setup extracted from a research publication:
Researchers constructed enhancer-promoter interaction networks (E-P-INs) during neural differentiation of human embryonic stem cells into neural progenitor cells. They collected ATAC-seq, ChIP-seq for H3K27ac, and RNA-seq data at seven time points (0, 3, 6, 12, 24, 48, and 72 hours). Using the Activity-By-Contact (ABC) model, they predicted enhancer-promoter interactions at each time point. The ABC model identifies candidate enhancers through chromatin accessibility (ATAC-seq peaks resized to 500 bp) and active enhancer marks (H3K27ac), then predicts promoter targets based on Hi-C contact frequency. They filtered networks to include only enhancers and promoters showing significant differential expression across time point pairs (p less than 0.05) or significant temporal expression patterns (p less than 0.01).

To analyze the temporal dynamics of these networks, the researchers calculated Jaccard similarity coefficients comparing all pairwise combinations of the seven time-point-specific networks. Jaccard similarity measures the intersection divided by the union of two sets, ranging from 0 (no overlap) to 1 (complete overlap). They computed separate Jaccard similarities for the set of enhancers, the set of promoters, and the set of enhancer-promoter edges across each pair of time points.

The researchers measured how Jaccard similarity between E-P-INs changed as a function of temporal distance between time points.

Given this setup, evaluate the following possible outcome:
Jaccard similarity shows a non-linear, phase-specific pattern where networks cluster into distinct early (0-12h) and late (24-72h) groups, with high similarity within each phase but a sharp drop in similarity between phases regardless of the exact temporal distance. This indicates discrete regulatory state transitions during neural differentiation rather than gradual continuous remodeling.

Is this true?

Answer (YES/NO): NO